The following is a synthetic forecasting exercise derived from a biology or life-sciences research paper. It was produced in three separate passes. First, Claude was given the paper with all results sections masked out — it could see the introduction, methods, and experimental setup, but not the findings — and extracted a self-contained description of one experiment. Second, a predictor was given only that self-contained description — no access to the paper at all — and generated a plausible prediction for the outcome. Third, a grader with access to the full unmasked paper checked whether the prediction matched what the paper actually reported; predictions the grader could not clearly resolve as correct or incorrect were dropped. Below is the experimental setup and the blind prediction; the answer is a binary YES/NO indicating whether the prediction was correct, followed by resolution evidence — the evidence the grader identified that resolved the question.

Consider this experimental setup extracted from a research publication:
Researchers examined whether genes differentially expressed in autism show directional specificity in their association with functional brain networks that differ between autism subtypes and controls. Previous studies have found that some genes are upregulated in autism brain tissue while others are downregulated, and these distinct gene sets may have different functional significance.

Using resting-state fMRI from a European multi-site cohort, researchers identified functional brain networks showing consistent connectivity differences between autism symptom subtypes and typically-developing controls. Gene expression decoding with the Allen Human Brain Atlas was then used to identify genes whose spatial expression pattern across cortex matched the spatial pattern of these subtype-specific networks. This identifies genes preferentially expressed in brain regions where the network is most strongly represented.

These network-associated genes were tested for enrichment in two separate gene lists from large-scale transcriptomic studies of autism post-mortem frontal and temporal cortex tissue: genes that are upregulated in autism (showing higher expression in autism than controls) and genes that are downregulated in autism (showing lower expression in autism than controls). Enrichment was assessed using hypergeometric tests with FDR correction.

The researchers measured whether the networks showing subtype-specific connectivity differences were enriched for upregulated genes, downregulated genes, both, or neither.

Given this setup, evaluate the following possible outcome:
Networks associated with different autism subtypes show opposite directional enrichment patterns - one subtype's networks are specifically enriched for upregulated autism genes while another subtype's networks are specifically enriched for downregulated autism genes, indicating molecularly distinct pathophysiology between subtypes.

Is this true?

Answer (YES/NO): NO